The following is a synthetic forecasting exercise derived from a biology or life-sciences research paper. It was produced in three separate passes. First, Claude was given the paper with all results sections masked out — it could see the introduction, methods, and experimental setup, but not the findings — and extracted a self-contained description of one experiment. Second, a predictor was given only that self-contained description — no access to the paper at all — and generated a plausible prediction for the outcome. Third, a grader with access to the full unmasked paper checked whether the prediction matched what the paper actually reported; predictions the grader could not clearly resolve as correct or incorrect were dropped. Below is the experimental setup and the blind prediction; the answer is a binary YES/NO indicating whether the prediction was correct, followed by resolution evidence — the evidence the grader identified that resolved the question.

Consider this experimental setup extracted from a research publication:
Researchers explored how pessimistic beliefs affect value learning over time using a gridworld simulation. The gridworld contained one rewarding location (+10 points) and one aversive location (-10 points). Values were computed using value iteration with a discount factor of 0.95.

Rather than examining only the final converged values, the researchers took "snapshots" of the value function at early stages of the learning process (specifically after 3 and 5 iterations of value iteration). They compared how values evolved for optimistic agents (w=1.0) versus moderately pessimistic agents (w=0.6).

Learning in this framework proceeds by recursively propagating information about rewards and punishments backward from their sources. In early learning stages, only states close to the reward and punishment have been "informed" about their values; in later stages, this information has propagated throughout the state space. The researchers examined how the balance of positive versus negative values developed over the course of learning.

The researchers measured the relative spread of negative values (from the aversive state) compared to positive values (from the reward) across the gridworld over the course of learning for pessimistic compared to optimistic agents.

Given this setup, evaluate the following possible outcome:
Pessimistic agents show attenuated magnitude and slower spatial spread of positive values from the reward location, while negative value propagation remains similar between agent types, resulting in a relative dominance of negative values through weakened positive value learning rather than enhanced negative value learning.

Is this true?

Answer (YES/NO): NO